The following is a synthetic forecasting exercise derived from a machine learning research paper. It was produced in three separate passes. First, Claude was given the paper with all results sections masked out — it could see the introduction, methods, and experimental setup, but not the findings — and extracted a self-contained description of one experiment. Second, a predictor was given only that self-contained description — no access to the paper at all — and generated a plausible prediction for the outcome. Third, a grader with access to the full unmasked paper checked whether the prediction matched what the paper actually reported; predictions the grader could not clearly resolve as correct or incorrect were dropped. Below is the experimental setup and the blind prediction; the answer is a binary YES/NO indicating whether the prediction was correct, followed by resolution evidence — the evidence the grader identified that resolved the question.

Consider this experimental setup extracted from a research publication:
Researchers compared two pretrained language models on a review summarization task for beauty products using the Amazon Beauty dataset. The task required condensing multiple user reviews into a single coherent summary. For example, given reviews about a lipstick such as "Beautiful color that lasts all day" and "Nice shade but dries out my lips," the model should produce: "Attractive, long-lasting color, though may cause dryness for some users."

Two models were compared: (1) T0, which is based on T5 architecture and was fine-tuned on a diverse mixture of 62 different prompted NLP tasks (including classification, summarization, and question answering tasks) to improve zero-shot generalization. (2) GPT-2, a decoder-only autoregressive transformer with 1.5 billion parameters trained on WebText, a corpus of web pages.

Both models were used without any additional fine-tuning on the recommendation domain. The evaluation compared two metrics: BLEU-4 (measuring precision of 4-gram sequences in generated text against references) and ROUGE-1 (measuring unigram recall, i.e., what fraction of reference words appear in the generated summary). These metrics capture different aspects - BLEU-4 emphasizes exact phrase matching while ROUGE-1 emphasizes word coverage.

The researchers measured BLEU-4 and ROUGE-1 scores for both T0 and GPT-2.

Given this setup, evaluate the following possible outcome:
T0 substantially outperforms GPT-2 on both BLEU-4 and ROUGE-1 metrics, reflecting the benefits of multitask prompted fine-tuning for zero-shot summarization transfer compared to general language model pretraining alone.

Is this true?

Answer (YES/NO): NO